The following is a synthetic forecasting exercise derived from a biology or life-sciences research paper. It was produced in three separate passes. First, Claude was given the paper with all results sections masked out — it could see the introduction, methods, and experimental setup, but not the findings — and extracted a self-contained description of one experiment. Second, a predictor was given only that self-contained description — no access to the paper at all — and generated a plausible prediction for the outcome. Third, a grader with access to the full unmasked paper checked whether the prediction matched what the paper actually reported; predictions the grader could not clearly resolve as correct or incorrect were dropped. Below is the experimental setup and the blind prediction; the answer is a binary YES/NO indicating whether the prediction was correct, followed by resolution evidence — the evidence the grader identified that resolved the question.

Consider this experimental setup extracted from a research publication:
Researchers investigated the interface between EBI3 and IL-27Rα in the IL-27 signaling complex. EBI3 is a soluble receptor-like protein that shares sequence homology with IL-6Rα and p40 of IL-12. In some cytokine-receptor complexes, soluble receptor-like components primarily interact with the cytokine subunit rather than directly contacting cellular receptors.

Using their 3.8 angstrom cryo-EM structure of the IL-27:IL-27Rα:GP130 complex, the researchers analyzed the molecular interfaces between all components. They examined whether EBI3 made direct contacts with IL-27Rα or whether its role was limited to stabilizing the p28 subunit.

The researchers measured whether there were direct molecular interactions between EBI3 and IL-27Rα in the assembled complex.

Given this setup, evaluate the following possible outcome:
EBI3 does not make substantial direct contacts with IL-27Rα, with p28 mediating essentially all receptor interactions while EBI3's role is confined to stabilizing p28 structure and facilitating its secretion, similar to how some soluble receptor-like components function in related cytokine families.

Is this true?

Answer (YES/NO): NO